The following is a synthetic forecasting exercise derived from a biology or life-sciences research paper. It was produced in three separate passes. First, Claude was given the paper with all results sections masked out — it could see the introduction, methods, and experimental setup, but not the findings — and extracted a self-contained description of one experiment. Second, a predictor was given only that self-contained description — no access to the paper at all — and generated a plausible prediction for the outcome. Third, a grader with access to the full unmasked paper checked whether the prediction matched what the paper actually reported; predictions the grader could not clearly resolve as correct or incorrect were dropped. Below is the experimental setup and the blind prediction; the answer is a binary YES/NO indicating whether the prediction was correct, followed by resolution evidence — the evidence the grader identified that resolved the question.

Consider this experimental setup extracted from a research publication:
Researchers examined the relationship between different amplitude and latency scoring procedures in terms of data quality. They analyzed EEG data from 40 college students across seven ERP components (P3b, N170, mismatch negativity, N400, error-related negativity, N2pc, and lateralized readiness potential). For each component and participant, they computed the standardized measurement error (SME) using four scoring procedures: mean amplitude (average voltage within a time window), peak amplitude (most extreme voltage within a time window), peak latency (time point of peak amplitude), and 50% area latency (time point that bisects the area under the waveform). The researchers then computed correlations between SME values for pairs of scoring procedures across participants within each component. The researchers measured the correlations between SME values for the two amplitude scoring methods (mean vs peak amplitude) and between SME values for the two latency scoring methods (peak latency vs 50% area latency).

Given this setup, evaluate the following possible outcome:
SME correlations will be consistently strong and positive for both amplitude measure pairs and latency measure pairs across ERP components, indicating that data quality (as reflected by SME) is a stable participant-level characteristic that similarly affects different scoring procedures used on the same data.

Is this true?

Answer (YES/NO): NO